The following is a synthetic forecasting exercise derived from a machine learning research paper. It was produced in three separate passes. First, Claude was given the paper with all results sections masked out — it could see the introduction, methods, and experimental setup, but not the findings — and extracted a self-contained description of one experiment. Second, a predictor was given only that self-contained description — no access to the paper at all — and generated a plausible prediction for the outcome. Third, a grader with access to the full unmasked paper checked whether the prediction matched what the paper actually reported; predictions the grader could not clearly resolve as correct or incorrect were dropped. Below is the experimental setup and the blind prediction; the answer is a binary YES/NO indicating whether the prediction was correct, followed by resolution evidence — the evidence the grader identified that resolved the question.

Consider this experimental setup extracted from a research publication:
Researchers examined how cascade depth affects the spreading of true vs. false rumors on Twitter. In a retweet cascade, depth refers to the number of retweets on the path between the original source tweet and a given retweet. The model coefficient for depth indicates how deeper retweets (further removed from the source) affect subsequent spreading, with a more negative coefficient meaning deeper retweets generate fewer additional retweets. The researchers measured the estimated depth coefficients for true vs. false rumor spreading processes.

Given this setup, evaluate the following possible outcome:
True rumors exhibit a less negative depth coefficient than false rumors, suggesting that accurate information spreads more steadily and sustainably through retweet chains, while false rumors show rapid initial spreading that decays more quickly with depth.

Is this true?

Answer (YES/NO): NO